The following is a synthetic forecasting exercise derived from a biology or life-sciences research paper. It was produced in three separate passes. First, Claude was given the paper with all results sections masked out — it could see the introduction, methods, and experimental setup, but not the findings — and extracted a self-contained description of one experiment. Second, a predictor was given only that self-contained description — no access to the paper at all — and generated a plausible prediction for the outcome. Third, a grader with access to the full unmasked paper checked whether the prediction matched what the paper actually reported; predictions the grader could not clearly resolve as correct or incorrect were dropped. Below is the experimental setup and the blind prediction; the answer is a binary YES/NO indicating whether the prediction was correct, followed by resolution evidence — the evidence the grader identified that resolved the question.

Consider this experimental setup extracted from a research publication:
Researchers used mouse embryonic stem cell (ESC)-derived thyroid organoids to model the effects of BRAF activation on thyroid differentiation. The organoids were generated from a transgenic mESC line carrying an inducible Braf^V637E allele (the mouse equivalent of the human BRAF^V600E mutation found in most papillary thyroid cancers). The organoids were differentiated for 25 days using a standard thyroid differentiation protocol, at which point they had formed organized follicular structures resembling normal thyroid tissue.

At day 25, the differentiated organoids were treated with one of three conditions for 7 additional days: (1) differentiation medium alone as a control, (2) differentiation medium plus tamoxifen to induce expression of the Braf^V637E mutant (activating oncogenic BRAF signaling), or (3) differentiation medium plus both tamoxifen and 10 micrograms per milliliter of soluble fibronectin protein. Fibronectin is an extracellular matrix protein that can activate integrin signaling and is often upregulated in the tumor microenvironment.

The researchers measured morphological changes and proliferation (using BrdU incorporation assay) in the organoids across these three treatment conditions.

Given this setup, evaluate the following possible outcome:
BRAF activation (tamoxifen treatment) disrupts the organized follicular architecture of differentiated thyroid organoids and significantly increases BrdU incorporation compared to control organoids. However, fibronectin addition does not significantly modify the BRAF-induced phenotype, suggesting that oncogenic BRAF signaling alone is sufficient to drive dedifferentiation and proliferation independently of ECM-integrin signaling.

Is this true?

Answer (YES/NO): NO